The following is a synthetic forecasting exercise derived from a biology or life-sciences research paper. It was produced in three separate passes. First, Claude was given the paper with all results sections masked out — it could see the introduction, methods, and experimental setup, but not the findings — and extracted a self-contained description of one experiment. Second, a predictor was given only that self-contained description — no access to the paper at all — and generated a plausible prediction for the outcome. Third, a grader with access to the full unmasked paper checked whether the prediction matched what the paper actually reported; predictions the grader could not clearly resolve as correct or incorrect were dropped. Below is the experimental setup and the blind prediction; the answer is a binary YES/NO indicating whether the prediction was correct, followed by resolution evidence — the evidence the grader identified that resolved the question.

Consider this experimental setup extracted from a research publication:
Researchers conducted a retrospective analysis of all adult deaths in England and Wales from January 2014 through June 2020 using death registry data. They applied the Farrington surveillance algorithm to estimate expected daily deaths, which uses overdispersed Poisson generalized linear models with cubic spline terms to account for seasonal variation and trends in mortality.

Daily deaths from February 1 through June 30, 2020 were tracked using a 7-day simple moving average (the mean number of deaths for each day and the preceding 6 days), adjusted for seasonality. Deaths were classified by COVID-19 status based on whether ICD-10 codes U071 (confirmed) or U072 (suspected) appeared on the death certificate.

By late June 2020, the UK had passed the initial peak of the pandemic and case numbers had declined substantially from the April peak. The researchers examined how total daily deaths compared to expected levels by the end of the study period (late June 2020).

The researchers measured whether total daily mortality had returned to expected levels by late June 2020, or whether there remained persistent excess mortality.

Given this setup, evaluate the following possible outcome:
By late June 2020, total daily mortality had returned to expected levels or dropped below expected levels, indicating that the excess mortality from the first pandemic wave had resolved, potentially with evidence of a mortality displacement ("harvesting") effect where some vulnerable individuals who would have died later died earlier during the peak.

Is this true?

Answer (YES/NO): NO